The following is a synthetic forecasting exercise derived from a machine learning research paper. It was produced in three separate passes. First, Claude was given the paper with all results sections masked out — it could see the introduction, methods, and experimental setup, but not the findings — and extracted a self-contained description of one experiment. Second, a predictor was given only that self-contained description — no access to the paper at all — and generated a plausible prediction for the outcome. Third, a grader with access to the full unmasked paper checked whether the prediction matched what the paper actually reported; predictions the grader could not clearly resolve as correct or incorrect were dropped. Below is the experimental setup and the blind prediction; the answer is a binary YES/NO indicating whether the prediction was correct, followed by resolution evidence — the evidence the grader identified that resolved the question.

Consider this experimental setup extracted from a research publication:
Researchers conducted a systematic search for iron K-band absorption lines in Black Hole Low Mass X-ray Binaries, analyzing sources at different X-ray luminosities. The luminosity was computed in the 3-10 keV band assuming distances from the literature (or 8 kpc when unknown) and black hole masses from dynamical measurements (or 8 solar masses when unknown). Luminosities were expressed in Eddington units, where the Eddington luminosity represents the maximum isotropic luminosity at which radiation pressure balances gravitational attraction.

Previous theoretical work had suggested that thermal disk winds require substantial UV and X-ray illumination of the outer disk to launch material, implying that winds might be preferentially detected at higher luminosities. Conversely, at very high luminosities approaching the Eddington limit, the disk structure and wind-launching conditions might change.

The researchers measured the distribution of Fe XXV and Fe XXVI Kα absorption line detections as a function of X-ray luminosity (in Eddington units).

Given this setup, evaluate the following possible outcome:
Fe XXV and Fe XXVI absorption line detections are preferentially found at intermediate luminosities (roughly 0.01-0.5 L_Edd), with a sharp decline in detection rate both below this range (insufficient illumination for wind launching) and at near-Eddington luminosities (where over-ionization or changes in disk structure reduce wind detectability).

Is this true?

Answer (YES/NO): NO